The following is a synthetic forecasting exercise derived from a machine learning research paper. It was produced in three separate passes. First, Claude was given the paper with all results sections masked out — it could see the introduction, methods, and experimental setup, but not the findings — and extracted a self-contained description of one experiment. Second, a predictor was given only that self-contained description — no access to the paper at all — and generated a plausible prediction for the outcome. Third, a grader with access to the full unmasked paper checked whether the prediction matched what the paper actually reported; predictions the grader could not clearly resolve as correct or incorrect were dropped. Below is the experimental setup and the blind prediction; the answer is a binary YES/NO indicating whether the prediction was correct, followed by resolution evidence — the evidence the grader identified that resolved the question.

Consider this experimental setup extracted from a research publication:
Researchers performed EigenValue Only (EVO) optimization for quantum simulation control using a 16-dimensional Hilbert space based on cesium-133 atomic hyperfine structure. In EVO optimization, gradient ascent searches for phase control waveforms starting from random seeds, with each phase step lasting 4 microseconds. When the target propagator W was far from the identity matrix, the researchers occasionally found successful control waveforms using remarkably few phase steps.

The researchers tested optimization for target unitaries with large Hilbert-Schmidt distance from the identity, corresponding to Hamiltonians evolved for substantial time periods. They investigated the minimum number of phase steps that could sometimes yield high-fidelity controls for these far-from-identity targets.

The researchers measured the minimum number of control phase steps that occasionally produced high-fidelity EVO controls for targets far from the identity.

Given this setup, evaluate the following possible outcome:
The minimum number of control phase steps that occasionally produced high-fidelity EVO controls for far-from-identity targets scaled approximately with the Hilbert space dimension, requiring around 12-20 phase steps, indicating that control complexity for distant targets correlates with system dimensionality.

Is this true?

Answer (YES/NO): NO